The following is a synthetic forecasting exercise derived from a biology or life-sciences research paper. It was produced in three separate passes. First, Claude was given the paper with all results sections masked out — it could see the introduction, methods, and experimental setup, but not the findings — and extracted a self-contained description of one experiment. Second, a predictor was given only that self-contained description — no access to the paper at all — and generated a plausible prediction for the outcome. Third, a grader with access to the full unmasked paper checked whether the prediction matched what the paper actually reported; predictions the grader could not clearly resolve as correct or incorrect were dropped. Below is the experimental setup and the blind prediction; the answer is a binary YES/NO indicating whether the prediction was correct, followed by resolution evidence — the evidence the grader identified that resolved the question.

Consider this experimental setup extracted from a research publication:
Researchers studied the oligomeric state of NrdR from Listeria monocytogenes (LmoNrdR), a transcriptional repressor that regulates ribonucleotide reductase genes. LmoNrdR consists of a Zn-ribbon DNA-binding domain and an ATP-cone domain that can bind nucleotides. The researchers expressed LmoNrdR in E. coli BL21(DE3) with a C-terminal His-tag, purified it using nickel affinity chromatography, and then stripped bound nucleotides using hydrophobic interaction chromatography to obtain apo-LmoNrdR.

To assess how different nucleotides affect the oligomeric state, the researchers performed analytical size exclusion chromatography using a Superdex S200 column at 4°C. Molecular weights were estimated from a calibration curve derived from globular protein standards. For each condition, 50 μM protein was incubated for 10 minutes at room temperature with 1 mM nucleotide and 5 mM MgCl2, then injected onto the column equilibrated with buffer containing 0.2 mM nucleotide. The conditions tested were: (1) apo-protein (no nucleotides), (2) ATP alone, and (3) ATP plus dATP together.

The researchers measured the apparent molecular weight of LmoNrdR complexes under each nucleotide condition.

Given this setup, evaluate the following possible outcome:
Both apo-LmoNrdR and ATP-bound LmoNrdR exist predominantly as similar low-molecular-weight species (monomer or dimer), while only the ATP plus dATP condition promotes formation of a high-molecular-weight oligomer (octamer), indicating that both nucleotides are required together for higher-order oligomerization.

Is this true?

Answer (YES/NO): NO